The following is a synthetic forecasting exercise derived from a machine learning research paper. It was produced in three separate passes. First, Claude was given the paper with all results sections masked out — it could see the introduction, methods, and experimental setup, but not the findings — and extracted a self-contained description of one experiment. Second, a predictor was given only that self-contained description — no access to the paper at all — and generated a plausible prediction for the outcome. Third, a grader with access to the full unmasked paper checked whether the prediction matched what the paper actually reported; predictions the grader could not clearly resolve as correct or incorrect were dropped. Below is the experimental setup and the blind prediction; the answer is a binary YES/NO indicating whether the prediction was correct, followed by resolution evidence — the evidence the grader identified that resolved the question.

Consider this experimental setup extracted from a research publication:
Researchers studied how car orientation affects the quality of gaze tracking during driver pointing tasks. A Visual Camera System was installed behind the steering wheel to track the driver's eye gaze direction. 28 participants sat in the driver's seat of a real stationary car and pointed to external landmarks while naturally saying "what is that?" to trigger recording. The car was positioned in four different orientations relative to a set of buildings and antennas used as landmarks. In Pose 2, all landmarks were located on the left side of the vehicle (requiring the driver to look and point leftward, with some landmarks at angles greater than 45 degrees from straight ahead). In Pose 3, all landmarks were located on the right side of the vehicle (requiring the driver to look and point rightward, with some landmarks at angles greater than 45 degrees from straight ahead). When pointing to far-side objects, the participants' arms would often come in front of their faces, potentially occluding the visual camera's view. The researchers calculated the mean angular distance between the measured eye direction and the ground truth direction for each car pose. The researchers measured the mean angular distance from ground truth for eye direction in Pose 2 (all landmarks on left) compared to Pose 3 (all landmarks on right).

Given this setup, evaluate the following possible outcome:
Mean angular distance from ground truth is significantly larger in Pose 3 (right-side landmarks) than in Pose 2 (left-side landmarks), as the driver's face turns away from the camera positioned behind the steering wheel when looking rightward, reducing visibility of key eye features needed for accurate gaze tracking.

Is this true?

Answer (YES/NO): NO